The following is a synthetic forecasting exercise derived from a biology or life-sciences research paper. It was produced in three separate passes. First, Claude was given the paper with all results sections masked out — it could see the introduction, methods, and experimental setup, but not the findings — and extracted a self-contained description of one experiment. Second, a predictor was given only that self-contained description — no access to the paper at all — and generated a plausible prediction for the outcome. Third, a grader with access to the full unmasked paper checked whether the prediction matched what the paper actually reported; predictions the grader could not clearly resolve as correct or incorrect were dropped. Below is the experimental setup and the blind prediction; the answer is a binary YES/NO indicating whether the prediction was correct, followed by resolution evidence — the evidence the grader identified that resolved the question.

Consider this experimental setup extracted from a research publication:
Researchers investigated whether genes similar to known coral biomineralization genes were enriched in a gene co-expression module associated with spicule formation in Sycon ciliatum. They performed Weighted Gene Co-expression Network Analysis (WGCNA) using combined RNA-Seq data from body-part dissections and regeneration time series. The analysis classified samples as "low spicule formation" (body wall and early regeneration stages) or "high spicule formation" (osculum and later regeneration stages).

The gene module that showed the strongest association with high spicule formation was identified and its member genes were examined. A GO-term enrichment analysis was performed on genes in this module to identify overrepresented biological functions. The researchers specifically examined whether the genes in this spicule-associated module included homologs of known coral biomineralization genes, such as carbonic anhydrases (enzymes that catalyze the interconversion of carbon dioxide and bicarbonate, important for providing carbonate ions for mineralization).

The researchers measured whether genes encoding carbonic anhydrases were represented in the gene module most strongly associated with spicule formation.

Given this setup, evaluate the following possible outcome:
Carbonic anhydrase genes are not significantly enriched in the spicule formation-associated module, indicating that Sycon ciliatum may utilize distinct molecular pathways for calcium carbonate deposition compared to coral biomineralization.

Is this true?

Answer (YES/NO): NO